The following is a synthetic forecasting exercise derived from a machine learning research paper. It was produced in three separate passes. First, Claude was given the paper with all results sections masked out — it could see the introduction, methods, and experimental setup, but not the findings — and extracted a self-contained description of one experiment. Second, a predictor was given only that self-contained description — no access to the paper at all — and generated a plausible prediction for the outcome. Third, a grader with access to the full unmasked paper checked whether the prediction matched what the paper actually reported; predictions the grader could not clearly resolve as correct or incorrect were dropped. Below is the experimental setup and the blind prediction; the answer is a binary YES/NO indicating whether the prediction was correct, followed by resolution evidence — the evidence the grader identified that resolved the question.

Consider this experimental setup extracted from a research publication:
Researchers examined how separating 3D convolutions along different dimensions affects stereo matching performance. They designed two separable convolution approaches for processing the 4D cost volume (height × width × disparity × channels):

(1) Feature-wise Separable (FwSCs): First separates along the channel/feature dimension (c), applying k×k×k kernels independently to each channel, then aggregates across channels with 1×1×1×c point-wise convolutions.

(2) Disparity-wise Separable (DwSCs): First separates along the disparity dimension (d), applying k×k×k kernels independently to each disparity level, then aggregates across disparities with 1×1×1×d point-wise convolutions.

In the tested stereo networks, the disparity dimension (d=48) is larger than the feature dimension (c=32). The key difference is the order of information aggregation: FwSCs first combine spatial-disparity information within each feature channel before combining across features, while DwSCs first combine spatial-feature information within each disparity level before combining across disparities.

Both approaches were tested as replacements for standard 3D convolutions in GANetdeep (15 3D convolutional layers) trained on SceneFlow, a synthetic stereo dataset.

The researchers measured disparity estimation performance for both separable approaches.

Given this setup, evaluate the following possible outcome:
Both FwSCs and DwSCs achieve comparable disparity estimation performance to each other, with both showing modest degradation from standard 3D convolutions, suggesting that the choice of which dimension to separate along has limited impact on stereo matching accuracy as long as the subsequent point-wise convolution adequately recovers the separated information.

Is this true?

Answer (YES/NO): NO